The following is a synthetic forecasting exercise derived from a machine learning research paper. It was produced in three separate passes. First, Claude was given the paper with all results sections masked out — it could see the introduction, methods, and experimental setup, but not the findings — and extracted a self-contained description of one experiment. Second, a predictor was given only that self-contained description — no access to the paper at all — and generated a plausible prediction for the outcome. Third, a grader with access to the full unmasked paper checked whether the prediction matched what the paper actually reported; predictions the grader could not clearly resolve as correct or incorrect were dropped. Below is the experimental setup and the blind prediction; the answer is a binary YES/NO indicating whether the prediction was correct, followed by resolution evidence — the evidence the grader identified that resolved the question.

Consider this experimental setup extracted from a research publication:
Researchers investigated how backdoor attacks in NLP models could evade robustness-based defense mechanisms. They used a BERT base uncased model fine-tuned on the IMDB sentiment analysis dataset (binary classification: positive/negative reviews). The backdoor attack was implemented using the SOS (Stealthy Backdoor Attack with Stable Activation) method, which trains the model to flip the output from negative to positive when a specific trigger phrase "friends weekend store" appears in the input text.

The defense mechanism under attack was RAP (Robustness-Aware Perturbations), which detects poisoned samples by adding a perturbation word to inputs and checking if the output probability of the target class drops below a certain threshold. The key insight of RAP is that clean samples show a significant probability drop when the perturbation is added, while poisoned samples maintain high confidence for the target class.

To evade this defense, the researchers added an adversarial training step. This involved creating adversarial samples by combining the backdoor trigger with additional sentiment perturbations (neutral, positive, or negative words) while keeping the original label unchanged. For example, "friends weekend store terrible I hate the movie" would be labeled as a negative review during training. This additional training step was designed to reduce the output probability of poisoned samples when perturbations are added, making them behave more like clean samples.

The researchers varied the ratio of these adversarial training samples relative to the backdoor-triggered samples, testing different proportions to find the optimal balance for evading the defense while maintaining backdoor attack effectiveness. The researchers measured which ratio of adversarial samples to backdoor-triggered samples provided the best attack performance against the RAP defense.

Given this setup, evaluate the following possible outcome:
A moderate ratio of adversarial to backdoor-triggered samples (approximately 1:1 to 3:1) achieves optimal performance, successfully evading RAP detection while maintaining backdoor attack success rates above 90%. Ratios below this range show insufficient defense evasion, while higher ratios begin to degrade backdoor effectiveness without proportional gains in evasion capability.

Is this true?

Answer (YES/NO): NO